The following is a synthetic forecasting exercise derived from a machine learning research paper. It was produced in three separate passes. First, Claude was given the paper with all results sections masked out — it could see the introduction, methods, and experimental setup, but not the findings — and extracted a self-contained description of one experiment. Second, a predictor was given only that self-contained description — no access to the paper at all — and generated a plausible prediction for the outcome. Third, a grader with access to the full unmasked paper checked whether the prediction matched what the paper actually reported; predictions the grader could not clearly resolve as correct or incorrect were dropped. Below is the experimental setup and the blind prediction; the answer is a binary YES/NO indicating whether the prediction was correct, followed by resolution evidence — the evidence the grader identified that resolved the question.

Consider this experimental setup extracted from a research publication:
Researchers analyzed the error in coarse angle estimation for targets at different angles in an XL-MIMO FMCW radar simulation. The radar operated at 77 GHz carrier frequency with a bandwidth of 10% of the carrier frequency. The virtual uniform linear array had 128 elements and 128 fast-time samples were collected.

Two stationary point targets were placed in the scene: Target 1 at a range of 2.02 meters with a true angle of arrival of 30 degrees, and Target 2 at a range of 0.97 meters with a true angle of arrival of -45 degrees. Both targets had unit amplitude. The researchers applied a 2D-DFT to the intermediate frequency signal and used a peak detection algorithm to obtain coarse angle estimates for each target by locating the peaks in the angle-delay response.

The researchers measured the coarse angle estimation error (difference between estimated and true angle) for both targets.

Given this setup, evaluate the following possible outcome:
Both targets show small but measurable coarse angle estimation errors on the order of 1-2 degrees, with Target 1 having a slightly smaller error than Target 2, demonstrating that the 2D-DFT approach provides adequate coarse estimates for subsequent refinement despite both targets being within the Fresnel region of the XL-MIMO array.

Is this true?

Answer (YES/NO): NO